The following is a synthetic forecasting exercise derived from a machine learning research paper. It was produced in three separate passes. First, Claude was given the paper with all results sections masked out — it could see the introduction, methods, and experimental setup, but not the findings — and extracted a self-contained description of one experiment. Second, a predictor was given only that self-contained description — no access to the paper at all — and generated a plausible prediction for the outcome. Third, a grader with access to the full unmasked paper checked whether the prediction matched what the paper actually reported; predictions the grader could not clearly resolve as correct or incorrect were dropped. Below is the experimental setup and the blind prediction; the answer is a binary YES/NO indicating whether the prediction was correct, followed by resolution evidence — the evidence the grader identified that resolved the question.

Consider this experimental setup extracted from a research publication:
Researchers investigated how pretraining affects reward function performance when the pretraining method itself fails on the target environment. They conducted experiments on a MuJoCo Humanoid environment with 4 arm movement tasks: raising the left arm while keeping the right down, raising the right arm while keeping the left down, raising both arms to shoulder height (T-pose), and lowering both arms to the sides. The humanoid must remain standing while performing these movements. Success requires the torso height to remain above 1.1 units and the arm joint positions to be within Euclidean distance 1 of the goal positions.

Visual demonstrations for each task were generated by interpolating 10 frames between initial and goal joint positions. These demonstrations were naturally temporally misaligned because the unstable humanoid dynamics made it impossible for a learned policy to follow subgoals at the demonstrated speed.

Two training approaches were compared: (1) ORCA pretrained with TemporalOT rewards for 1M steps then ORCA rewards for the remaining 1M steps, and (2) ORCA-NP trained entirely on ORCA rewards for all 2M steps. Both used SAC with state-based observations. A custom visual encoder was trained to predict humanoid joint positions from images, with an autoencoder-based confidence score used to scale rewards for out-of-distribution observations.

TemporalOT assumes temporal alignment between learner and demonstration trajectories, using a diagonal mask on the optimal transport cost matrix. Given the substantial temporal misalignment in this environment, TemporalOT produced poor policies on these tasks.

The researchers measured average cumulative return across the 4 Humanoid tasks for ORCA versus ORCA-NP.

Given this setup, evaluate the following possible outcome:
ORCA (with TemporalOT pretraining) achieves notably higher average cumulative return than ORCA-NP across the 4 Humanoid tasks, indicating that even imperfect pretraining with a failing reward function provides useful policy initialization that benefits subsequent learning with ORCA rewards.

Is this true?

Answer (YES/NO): NO